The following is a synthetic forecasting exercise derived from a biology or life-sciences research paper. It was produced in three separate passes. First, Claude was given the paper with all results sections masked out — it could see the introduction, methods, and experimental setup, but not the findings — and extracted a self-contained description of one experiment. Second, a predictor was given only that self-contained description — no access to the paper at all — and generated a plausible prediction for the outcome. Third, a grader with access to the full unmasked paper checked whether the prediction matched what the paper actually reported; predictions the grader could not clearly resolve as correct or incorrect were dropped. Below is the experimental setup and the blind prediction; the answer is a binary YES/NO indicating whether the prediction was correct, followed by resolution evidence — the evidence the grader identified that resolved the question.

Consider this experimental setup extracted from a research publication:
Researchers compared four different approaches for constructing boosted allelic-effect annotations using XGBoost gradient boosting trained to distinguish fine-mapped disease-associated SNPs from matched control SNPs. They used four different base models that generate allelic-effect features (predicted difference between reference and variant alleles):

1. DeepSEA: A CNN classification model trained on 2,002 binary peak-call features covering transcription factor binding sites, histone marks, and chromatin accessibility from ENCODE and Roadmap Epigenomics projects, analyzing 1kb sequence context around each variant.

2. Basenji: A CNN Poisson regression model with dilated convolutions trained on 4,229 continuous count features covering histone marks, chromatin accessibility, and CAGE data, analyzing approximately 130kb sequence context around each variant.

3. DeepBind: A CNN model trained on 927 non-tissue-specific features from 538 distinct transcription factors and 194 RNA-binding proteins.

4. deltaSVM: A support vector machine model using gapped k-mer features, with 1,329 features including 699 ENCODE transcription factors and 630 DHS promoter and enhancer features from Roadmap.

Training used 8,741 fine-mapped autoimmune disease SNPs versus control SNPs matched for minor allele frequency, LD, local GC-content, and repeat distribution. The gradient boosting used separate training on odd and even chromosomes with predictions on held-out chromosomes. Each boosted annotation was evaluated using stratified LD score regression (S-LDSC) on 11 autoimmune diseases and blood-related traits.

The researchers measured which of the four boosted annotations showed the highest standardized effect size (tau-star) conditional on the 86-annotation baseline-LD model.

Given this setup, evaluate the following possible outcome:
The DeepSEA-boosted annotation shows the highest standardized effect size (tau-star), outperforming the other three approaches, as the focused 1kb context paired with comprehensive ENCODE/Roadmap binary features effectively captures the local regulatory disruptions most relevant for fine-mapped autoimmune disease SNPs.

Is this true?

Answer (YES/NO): NO